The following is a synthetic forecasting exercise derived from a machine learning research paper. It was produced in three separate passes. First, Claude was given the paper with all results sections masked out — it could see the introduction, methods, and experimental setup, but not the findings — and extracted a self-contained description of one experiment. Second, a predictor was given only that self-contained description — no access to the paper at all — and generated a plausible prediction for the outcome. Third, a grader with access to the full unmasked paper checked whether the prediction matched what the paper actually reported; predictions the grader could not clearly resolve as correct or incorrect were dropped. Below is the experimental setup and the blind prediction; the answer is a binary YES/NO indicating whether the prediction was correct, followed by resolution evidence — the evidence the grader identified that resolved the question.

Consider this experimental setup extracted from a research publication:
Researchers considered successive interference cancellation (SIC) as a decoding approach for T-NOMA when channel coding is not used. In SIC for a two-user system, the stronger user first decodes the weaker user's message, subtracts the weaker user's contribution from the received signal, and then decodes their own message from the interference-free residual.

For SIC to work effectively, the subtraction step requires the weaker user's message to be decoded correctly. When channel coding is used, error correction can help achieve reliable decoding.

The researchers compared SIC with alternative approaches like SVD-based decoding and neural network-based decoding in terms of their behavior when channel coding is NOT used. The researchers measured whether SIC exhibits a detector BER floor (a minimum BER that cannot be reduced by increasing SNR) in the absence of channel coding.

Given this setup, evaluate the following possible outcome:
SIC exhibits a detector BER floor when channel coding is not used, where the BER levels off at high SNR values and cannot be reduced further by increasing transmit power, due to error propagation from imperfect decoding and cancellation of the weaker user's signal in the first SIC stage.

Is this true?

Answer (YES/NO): YES